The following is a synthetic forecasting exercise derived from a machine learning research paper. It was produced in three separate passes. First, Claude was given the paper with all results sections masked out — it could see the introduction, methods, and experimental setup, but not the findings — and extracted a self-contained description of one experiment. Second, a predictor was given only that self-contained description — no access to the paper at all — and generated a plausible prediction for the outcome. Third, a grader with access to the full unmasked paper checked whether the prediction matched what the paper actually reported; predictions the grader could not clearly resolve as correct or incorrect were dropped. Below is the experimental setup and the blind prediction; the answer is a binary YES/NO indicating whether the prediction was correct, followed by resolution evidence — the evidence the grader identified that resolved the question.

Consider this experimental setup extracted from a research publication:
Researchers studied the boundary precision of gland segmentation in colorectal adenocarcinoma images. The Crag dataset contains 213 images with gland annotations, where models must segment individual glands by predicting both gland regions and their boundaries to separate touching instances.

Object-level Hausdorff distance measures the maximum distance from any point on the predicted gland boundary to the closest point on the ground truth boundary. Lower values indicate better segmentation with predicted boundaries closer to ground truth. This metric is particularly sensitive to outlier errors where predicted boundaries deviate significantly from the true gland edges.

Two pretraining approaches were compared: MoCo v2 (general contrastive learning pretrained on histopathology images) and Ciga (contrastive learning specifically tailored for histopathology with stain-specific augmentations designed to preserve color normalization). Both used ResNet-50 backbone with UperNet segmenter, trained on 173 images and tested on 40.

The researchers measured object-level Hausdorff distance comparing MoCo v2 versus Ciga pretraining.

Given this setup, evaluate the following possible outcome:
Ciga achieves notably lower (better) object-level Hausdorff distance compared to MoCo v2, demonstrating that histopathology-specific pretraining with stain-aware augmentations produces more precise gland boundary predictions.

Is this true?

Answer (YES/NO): NO